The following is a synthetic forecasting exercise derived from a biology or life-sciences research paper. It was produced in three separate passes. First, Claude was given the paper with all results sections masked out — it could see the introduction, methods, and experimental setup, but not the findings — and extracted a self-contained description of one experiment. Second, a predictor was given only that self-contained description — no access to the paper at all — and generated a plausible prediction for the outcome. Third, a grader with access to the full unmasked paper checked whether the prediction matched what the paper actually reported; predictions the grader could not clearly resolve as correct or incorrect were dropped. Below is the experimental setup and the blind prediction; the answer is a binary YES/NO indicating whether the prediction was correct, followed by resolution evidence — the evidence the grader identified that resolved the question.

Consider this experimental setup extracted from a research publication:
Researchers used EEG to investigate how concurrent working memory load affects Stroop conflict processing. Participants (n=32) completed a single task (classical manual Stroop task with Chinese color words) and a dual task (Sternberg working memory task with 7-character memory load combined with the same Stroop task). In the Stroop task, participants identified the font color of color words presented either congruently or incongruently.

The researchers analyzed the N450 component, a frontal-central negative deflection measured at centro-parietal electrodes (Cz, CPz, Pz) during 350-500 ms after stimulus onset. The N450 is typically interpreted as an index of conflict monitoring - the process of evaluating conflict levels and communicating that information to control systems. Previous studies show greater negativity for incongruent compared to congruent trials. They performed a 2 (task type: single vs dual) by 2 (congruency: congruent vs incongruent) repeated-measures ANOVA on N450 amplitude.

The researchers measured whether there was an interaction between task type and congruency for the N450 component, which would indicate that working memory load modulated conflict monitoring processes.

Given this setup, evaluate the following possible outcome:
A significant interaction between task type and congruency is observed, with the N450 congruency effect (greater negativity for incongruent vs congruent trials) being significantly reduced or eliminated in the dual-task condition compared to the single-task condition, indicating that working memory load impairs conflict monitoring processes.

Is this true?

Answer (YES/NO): NO